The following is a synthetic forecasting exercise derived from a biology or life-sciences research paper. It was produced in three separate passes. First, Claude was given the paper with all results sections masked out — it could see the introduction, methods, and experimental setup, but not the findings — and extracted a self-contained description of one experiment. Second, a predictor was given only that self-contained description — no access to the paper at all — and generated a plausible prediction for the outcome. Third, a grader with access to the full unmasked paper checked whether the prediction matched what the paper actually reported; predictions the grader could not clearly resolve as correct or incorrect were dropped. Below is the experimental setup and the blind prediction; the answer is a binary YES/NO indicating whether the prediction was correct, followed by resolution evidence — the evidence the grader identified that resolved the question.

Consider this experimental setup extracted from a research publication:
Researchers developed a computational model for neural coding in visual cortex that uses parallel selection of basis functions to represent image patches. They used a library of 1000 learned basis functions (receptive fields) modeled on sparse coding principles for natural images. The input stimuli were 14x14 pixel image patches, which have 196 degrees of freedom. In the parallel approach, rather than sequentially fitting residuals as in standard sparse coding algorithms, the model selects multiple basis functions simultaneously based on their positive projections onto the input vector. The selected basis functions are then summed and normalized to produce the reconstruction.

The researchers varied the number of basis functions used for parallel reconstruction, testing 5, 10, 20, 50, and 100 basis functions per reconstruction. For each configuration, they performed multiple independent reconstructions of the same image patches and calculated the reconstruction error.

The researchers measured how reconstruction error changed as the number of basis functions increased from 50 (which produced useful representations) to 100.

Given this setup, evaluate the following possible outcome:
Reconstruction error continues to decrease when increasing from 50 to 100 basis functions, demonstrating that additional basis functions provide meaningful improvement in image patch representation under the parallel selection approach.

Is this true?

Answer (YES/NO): YES